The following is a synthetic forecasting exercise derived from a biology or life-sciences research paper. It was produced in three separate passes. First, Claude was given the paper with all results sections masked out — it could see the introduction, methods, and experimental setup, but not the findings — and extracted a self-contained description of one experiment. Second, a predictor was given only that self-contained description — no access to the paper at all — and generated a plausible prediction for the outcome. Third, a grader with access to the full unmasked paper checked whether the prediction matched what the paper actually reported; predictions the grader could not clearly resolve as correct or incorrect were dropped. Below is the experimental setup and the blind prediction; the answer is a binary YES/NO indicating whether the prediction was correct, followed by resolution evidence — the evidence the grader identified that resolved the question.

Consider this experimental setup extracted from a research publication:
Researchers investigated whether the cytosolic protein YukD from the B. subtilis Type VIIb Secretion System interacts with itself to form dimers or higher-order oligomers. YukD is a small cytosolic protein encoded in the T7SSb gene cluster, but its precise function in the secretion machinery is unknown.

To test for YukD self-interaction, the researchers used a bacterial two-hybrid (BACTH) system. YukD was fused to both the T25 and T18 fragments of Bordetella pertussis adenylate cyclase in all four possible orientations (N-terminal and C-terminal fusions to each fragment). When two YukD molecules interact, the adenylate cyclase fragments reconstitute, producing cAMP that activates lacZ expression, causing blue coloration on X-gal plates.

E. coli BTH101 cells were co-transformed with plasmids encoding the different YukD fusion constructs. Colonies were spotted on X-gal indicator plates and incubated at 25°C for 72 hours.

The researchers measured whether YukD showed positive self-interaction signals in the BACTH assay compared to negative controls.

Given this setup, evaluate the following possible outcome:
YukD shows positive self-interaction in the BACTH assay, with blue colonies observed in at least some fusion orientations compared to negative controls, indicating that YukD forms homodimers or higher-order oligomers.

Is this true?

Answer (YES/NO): NO